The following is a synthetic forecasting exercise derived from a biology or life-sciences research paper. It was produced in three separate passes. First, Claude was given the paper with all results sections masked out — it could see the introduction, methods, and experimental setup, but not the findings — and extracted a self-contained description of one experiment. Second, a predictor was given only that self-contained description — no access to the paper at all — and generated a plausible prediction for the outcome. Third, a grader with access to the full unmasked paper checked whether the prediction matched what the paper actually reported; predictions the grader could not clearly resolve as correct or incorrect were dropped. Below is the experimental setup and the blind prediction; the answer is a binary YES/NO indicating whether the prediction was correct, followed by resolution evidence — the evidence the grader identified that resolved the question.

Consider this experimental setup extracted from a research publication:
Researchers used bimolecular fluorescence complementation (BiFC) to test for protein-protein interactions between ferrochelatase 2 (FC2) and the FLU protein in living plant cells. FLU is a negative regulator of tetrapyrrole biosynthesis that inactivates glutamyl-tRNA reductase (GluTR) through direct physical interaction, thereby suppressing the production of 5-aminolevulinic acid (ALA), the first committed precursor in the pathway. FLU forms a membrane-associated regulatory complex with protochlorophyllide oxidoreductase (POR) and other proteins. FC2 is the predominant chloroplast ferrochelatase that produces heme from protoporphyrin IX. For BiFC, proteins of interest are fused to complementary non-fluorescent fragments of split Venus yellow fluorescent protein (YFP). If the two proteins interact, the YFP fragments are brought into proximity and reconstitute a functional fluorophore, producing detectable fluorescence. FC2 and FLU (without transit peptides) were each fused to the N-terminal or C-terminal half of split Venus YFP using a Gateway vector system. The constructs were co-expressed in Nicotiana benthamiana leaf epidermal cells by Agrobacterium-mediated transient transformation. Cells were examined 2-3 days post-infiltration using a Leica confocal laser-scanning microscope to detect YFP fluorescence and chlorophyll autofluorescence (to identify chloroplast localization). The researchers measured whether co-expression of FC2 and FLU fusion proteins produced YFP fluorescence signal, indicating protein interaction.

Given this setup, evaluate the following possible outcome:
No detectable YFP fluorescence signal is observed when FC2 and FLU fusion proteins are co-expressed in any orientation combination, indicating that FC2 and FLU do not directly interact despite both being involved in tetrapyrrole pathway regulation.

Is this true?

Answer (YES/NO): NO